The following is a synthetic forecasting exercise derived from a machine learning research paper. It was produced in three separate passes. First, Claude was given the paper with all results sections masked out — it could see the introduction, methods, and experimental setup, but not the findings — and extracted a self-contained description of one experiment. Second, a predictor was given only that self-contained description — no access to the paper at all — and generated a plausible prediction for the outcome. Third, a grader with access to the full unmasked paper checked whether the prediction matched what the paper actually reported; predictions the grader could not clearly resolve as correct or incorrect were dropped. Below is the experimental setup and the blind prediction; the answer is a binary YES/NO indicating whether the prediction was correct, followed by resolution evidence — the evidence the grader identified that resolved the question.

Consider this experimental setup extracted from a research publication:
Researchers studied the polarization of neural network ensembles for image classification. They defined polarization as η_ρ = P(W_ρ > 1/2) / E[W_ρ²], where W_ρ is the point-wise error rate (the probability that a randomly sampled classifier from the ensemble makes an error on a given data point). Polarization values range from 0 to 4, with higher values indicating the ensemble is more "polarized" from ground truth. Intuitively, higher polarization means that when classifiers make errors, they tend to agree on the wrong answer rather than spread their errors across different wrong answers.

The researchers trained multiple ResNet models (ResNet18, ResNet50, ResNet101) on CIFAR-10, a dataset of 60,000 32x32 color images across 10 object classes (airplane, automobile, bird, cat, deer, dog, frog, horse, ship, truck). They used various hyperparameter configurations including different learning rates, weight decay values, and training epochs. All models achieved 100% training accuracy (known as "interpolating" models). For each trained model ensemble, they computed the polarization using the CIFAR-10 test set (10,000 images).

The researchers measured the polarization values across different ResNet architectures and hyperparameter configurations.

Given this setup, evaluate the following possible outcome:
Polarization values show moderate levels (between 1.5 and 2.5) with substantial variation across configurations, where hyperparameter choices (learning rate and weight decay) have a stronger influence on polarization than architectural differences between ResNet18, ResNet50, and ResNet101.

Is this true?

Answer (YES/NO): NO